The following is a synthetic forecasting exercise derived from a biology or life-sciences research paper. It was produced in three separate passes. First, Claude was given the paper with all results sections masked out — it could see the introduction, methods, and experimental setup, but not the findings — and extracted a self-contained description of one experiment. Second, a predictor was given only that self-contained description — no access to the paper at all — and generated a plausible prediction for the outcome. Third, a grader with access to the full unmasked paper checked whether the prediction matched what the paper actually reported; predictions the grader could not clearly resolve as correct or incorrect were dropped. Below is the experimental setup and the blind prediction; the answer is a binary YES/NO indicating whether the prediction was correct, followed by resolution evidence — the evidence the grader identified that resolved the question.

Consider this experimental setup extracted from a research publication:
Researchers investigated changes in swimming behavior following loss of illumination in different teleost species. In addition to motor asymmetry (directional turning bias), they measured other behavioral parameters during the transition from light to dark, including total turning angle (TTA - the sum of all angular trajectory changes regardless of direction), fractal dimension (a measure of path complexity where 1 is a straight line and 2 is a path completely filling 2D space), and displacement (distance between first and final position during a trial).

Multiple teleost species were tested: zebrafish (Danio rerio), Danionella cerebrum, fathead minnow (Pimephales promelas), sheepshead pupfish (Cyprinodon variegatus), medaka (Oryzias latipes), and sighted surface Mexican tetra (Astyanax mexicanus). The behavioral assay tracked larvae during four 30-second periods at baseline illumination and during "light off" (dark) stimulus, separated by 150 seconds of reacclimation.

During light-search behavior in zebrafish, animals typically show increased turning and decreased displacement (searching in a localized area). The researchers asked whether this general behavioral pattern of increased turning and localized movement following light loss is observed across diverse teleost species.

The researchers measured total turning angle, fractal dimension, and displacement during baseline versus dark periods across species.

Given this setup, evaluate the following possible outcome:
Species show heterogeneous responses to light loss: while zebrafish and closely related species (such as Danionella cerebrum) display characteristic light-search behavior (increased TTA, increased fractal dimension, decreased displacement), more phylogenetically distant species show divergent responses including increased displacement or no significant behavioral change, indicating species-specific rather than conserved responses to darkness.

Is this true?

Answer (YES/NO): NO